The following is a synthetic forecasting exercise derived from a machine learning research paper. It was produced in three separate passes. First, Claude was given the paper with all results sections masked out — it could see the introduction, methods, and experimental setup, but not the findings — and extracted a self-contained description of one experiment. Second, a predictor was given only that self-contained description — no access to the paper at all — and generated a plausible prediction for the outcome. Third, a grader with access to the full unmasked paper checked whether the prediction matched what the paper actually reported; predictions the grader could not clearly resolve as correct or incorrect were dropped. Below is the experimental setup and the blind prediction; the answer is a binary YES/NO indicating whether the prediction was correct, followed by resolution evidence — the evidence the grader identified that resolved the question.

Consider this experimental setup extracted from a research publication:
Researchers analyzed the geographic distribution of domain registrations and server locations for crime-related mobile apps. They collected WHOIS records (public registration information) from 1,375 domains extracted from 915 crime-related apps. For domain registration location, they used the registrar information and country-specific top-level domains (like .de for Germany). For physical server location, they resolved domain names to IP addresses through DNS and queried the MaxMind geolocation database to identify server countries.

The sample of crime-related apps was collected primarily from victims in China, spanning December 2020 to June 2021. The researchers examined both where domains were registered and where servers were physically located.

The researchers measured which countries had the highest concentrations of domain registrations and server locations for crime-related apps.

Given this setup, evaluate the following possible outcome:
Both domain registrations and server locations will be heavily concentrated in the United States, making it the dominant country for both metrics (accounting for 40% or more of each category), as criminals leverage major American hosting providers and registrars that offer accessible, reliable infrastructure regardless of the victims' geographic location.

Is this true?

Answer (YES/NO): NO